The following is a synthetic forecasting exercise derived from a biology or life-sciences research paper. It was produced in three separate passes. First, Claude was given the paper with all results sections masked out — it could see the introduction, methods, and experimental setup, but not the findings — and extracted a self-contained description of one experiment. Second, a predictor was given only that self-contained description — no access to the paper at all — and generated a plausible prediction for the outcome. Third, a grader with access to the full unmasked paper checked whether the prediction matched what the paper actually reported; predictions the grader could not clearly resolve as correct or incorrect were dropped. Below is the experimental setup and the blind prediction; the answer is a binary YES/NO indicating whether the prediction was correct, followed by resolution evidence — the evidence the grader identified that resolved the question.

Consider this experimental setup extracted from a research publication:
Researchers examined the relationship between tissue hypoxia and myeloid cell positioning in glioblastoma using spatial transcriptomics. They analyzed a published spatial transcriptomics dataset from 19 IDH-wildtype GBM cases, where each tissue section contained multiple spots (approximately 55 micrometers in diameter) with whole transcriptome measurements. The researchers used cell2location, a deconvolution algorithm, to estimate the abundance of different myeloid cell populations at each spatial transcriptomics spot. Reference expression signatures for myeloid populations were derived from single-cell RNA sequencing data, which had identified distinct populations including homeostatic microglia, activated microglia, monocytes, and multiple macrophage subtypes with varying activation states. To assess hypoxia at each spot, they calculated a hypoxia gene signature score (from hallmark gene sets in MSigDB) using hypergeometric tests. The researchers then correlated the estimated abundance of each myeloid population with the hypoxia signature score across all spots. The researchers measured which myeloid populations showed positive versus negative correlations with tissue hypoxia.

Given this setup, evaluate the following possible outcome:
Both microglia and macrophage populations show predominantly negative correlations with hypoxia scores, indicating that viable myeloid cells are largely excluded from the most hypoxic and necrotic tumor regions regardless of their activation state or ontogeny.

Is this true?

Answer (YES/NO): NO